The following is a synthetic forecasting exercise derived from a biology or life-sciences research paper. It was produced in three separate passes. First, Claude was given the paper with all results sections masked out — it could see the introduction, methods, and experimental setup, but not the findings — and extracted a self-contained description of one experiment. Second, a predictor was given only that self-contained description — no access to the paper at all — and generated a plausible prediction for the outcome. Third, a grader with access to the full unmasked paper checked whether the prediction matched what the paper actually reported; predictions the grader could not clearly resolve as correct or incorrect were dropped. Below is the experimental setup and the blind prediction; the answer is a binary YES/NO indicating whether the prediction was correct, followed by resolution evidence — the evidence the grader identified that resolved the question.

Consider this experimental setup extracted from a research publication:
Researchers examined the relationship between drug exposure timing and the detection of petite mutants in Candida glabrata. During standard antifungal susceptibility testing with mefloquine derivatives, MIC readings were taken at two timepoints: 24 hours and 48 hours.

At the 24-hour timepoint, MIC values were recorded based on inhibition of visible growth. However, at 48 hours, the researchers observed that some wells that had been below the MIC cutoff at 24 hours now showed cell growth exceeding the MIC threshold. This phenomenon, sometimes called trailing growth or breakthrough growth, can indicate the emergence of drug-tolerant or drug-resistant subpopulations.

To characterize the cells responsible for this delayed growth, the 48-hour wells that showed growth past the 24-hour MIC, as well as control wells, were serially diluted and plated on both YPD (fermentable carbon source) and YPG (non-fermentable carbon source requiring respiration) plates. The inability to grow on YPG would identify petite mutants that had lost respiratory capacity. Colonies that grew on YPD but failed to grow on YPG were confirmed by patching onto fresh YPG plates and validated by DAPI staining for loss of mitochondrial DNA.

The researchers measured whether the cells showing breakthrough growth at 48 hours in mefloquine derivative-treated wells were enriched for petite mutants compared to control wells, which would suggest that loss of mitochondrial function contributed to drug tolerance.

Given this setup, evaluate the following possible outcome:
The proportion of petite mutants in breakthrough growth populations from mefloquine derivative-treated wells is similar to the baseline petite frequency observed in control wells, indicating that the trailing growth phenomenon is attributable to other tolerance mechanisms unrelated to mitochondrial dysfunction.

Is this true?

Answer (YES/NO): NO